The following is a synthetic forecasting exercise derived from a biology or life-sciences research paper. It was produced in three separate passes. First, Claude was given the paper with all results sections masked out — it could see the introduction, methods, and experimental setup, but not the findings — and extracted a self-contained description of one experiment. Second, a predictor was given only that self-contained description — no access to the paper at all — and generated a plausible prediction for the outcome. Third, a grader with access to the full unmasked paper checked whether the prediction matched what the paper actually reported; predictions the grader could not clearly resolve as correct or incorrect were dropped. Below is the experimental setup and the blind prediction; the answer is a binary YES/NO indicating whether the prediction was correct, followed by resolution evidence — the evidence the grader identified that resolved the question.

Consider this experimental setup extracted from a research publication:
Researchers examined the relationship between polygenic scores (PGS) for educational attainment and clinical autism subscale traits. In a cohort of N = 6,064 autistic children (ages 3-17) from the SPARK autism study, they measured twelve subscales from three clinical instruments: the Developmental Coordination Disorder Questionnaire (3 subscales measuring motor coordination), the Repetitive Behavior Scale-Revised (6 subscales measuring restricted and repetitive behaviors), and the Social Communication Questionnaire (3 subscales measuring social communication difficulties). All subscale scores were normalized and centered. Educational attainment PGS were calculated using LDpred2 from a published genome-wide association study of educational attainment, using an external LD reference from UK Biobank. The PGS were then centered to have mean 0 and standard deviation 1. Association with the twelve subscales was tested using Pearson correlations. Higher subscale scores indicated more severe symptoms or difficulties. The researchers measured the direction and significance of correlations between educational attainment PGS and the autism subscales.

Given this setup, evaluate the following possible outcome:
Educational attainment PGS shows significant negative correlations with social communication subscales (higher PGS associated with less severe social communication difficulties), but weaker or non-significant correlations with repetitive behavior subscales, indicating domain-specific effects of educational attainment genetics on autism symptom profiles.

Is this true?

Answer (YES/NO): NO